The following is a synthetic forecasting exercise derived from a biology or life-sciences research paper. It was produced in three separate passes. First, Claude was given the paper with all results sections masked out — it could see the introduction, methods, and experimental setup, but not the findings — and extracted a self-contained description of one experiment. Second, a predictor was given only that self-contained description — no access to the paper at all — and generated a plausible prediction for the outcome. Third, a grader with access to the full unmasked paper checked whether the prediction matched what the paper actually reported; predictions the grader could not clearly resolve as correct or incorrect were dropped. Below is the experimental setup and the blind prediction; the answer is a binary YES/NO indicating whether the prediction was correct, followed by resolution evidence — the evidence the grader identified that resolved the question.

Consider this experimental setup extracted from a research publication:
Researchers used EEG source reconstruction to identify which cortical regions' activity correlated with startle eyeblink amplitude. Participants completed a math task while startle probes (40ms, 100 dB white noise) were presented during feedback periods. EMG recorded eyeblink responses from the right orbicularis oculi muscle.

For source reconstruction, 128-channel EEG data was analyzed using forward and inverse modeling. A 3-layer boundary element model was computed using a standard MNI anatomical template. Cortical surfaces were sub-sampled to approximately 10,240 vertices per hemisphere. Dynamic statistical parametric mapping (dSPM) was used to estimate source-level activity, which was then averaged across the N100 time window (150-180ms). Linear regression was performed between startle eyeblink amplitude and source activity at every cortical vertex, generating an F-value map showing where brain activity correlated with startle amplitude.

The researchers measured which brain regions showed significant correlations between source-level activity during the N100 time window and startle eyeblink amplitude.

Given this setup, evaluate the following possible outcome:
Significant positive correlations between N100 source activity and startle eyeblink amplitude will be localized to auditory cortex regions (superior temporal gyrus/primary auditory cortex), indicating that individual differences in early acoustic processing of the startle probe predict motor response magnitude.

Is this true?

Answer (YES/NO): NO